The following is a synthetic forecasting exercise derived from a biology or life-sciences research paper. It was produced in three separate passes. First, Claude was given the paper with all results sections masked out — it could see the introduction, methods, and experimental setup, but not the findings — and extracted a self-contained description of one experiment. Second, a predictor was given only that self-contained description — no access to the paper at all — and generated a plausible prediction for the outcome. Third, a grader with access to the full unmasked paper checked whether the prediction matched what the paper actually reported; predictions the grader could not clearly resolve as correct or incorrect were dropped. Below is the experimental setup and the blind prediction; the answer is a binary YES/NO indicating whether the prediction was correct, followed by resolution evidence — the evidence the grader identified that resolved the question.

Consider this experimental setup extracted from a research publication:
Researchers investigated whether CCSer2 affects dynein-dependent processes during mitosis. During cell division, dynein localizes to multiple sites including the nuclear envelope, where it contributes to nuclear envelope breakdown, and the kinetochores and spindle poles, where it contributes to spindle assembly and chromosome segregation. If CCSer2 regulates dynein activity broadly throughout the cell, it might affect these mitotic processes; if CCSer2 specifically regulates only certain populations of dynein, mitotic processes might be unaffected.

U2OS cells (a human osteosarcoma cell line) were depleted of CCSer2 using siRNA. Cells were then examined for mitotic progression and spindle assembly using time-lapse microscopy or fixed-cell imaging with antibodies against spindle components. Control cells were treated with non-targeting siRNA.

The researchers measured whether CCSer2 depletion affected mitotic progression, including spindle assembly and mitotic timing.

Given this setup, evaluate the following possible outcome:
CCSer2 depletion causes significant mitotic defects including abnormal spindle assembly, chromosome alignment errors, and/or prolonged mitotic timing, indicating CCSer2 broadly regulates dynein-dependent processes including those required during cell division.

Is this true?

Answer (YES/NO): NO